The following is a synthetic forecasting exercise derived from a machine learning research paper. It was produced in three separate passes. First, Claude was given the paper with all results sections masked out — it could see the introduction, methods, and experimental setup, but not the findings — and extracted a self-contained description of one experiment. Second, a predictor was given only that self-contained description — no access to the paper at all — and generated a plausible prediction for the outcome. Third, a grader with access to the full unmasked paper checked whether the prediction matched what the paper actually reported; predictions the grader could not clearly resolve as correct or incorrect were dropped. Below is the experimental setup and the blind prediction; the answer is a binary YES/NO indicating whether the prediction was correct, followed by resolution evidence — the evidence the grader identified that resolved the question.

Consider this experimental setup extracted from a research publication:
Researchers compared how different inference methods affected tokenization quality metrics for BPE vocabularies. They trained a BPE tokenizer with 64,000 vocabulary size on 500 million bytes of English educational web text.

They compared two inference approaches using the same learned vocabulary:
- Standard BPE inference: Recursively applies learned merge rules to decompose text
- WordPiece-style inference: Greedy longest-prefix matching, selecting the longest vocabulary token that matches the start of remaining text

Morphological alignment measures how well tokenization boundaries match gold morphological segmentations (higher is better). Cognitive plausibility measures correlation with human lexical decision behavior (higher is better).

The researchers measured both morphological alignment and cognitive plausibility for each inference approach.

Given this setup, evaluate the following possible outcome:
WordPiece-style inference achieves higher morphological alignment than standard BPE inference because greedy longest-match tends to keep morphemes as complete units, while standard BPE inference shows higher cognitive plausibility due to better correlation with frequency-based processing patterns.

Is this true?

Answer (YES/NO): YES